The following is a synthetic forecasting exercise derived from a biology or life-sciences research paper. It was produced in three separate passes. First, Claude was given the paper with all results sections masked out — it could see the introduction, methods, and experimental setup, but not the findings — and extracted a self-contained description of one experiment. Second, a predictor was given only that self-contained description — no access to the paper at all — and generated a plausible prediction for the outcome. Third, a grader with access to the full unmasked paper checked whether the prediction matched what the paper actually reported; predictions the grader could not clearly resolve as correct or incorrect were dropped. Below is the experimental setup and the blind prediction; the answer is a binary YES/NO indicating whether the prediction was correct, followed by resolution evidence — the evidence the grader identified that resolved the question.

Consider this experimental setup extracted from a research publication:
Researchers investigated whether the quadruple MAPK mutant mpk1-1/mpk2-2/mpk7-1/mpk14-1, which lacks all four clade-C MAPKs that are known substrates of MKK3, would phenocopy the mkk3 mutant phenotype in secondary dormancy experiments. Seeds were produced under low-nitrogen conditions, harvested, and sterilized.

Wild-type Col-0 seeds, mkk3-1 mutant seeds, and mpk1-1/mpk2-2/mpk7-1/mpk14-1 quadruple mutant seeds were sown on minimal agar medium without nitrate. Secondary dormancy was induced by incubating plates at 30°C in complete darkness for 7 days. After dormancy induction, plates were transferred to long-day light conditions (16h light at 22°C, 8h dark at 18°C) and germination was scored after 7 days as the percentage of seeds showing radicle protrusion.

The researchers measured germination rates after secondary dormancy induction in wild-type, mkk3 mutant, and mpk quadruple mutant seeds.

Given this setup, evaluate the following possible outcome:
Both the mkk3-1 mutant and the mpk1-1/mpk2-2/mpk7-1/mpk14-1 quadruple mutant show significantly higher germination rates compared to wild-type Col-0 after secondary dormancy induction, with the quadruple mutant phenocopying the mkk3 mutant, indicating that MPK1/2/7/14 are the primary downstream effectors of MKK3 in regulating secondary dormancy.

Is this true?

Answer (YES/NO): NO